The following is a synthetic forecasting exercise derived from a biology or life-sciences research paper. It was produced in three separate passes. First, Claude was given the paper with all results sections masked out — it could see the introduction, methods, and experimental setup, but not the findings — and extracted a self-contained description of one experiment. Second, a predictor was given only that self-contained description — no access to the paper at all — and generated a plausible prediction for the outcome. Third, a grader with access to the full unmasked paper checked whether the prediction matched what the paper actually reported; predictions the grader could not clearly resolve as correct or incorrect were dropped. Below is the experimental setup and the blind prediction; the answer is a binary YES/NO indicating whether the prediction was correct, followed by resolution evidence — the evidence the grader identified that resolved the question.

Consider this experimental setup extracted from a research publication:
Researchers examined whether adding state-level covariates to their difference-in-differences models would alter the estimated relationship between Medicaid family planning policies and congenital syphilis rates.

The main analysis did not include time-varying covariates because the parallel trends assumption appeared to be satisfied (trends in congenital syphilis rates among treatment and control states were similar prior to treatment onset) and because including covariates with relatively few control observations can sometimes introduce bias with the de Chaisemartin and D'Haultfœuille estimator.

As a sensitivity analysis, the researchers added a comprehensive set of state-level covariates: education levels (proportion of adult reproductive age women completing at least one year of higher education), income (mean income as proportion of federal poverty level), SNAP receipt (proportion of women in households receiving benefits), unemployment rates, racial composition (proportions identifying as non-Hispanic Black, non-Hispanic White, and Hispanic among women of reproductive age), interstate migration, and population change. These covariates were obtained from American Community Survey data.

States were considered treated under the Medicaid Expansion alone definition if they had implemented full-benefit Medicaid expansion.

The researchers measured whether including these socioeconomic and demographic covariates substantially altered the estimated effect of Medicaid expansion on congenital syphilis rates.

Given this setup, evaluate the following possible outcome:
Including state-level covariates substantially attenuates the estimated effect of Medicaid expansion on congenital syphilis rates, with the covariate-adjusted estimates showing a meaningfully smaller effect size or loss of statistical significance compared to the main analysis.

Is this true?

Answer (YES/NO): NO